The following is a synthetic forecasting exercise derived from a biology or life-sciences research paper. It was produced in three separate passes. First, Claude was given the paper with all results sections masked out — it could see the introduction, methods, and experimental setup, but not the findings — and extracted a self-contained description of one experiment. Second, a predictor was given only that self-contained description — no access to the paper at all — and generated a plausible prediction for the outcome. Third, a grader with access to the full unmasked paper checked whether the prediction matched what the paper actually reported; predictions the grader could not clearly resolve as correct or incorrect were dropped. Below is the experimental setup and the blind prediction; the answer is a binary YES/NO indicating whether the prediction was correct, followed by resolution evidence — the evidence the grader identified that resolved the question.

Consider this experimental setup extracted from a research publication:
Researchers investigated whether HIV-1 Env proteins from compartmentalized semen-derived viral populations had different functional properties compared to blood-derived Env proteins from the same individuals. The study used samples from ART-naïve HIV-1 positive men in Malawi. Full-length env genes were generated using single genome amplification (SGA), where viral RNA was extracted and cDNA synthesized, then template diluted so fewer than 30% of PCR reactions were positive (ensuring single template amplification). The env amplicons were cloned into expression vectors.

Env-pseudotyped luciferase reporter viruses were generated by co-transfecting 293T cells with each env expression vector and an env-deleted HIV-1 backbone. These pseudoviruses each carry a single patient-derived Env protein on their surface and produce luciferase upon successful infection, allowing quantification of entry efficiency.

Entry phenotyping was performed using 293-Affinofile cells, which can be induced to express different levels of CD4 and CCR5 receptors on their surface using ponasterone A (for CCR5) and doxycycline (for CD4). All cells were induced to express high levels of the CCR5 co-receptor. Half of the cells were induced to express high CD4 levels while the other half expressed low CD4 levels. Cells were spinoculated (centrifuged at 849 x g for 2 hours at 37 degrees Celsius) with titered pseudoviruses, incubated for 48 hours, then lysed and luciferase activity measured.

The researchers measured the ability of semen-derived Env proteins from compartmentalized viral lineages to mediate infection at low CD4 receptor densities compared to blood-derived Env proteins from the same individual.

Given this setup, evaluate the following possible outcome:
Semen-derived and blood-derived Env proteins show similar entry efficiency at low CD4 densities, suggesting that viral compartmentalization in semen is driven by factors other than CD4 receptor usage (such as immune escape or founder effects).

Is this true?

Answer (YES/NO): YES